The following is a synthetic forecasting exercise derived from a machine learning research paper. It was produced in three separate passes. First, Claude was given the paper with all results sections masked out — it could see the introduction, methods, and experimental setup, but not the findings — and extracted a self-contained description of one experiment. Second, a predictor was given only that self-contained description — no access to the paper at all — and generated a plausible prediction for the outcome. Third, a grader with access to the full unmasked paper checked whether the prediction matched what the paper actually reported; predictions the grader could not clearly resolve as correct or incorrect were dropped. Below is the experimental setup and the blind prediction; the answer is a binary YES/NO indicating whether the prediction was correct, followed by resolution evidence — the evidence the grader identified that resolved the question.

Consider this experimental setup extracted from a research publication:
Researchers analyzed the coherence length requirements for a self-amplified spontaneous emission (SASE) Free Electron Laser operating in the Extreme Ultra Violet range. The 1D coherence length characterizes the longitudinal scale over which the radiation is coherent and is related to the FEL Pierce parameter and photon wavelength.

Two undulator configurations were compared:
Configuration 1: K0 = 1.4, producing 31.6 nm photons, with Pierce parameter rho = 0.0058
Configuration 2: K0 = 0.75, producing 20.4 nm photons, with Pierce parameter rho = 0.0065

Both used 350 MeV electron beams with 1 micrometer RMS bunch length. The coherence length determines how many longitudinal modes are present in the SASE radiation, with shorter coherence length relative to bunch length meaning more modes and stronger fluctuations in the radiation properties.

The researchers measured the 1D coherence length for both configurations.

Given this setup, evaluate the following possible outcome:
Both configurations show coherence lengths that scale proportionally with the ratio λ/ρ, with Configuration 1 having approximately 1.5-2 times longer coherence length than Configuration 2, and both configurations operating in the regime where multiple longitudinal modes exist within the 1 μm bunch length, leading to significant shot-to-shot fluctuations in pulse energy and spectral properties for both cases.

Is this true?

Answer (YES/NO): YES